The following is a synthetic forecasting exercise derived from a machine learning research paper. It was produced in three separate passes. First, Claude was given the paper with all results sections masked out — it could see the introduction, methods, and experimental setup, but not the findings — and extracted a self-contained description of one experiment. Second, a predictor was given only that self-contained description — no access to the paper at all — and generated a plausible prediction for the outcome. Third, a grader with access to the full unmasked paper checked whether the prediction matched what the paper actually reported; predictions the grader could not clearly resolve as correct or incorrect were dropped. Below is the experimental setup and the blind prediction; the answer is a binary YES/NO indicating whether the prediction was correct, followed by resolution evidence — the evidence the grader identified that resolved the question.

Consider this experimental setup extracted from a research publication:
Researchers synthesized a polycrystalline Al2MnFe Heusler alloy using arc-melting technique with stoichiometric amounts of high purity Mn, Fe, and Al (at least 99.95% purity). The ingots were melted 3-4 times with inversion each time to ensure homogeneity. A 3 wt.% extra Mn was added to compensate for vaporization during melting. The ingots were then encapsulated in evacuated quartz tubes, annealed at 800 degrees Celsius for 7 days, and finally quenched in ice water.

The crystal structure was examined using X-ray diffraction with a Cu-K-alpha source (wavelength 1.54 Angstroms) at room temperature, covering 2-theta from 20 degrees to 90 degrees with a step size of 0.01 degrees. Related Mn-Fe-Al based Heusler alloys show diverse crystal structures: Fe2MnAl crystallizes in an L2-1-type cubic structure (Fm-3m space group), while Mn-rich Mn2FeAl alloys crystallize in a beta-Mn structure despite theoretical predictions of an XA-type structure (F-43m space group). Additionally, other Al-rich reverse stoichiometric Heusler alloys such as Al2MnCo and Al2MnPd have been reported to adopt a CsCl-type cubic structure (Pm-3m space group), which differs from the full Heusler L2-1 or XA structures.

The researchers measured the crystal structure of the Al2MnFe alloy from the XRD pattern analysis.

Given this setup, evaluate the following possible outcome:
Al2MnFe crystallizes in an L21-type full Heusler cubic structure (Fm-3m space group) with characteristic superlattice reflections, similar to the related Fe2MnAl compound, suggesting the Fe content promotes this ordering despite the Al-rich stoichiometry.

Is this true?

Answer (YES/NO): NO